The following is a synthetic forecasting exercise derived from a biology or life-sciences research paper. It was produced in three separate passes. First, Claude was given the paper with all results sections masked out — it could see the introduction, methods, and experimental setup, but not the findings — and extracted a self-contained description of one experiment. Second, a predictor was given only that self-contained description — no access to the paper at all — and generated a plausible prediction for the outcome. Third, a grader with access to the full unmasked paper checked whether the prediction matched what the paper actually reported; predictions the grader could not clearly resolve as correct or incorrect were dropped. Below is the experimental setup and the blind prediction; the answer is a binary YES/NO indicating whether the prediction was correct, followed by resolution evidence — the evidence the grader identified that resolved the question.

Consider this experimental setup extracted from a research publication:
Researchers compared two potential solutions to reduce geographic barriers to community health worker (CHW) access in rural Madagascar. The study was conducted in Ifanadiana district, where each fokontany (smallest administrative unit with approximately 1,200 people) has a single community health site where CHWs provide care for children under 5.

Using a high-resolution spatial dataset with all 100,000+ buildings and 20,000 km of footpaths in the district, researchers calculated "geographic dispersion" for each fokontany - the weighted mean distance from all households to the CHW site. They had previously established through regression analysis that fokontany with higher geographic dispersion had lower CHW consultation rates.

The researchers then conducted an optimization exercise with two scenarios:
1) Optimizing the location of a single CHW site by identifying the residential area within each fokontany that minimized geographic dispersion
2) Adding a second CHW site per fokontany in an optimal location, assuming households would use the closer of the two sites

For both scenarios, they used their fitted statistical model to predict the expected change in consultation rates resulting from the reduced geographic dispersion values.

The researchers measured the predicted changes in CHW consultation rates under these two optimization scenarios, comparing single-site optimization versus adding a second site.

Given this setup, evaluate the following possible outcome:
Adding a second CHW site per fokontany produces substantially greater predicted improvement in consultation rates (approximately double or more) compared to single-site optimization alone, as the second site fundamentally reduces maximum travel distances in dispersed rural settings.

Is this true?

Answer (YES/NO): YES